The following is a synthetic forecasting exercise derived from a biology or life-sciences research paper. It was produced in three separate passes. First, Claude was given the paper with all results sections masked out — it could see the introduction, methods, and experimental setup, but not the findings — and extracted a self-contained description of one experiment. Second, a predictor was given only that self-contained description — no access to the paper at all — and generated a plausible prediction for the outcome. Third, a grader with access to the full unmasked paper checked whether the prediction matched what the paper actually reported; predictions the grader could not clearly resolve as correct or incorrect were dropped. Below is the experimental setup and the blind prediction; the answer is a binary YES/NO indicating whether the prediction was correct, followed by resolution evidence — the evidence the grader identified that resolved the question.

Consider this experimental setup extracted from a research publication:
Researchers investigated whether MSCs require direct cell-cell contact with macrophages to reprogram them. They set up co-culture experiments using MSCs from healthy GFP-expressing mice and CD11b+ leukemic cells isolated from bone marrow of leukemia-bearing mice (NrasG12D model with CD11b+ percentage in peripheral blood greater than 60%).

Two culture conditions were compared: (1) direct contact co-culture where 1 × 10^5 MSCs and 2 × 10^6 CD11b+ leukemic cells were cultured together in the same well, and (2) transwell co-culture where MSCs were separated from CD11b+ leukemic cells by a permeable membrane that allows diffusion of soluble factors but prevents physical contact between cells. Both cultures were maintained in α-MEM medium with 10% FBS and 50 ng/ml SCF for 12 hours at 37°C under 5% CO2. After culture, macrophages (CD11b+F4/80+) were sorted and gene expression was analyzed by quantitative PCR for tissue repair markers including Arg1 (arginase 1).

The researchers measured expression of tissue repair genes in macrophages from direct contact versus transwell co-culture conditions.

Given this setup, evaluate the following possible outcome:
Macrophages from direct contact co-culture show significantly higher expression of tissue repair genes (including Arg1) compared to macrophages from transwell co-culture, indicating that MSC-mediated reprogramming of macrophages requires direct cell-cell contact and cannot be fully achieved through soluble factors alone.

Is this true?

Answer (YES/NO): YES